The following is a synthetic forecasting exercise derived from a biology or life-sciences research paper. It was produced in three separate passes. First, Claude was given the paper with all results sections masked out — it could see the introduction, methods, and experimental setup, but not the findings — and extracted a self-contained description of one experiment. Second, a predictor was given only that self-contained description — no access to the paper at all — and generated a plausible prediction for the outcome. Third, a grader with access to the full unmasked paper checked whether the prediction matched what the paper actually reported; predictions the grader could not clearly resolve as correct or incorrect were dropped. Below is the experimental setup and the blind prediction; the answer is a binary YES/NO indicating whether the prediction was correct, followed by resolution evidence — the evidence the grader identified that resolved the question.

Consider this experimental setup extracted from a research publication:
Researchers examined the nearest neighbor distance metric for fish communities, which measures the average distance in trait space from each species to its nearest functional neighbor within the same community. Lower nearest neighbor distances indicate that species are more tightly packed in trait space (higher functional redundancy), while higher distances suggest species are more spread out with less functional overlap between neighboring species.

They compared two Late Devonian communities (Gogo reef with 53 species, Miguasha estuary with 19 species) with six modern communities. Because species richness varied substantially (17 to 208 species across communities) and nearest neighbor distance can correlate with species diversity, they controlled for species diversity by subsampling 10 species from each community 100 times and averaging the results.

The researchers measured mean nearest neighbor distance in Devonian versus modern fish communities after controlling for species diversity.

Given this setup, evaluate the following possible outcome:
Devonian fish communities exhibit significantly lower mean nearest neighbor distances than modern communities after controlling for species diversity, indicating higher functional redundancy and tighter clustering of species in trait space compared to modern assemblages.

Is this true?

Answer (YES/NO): NO